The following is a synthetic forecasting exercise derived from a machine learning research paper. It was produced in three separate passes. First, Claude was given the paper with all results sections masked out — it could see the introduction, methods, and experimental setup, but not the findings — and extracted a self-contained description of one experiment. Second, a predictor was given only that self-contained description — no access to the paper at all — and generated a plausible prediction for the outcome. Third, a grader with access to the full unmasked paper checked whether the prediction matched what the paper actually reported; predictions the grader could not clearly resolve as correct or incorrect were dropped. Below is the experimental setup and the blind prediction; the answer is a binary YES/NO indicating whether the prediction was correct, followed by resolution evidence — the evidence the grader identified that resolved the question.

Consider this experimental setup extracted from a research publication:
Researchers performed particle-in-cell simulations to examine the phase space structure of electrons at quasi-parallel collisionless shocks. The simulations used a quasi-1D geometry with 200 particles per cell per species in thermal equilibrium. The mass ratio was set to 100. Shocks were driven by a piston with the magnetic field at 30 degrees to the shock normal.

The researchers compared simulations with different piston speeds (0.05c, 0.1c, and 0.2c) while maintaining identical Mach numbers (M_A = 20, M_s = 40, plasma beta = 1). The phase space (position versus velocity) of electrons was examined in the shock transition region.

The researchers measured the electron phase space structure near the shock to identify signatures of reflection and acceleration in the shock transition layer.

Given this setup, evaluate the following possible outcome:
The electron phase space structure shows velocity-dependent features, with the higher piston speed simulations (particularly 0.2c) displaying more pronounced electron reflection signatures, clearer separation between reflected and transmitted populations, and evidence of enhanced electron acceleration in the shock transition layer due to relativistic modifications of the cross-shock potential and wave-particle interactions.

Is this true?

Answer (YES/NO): NO